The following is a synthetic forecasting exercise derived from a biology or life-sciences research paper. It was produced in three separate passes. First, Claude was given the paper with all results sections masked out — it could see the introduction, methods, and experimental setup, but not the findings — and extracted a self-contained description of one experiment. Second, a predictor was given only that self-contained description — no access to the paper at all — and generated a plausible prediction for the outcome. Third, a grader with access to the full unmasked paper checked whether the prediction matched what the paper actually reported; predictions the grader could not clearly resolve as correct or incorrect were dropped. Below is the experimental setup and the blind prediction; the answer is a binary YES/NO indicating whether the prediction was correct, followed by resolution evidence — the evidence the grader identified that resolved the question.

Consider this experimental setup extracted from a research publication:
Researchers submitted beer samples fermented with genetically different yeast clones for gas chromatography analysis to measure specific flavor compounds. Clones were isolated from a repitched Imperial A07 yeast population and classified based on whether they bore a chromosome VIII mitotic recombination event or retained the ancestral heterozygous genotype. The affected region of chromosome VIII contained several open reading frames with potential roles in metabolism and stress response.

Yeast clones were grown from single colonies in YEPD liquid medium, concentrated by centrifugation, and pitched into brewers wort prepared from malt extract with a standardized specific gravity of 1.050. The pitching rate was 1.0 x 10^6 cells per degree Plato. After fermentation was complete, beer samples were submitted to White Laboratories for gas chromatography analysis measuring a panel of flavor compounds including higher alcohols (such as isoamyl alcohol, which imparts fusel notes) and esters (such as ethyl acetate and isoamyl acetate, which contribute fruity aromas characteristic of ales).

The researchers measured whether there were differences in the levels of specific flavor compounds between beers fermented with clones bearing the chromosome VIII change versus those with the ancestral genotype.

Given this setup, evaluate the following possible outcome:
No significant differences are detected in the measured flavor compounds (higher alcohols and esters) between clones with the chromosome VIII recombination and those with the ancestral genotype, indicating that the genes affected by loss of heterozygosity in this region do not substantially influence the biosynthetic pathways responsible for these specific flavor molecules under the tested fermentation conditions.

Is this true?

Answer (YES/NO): NO